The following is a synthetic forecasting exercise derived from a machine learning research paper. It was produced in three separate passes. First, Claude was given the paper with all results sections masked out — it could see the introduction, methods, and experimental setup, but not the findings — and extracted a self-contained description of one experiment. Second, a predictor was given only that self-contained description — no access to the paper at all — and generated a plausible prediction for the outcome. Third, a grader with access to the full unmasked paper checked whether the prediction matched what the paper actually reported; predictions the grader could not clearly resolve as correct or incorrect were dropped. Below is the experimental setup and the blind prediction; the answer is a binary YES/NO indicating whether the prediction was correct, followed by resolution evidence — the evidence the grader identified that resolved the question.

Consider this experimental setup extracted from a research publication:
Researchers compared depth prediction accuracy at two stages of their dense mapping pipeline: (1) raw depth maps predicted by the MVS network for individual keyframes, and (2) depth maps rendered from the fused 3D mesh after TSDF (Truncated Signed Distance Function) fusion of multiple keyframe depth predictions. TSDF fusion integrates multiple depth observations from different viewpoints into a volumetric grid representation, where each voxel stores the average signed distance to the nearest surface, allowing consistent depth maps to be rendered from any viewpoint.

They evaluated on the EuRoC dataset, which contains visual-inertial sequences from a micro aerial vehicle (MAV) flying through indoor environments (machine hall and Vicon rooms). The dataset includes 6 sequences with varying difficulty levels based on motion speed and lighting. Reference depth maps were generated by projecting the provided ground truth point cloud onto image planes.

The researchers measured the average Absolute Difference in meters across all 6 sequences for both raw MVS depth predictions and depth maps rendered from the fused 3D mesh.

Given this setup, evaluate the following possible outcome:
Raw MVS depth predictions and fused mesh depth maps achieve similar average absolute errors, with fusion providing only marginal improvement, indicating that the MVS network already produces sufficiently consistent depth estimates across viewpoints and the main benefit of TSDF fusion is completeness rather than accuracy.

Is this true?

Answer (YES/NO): NO